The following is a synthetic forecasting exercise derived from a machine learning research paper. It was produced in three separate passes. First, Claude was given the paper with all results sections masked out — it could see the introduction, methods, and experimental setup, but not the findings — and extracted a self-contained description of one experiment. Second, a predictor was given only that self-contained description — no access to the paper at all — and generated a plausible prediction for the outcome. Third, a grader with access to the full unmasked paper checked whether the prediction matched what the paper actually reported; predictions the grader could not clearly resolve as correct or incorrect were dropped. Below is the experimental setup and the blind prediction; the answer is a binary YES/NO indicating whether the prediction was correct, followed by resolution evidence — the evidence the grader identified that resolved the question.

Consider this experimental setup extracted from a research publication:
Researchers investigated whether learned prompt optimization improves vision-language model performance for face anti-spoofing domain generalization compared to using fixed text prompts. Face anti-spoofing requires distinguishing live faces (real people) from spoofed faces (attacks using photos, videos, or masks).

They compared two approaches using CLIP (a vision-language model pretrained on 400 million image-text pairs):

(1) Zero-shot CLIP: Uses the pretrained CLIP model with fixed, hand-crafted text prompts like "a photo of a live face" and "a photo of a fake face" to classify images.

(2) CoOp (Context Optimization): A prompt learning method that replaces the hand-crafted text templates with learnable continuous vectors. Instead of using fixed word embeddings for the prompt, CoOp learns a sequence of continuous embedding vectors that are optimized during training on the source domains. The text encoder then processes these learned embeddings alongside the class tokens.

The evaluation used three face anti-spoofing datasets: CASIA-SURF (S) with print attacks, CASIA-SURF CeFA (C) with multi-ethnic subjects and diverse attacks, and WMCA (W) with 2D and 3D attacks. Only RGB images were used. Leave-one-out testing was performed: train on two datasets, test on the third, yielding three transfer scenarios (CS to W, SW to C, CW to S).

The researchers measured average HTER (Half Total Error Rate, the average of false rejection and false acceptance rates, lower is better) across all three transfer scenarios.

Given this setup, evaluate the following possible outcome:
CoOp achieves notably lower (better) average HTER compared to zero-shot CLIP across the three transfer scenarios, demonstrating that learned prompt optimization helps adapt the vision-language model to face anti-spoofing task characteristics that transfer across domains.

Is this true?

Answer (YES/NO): NO